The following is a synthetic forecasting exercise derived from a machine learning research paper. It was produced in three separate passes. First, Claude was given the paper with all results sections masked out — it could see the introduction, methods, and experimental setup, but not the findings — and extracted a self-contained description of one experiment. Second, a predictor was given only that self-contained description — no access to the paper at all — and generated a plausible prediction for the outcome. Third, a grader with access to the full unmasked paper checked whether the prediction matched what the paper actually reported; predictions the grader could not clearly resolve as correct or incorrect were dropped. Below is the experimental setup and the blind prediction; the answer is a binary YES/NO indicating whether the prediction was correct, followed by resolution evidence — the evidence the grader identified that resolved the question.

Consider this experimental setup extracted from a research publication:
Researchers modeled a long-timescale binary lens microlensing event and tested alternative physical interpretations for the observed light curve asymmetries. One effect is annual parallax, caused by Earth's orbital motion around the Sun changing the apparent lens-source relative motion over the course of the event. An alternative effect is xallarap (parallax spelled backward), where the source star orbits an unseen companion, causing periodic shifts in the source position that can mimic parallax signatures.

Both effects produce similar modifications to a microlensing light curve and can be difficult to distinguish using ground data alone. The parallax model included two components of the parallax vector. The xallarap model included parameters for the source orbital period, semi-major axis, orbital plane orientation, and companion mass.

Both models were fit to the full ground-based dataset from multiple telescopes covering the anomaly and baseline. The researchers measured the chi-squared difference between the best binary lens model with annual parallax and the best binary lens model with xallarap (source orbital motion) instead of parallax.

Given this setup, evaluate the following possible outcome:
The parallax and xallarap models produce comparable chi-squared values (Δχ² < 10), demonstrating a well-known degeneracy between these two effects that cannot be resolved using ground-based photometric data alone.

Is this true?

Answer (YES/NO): NO